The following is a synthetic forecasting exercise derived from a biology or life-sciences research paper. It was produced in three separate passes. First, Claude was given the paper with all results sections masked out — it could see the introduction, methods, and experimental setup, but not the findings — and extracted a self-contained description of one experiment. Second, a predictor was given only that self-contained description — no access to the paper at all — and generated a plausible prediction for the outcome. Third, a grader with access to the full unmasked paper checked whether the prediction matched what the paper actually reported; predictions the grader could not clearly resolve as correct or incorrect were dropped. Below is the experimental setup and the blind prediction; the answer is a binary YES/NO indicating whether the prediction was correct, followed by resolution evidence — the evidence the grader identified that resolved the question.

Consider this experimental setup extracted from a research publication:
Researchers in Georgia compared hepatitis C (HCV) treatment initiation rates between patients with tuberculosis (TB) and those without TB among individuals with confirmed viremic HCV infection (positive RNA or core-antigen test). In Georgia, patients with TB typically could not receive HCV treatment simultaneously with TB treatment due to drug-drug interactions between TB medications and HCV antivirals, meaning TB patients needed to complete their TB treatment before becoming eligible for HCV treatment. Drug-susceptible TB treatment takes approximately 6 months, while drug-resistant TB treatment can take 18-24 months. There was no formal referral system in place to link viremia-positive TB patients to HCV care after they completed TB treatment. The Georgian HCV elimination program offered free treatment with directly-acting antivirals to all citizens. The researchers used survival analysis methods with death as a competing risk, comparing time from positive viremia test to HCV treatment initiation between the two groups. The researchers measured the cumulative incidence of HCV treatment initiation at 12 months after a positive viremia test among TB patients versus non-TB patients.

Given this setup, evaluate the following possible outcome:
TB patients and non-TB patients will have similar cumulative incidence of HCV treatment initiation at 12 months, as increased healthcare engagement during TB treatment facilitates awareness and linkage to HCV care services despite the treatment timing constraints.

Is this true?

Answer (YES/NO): NO